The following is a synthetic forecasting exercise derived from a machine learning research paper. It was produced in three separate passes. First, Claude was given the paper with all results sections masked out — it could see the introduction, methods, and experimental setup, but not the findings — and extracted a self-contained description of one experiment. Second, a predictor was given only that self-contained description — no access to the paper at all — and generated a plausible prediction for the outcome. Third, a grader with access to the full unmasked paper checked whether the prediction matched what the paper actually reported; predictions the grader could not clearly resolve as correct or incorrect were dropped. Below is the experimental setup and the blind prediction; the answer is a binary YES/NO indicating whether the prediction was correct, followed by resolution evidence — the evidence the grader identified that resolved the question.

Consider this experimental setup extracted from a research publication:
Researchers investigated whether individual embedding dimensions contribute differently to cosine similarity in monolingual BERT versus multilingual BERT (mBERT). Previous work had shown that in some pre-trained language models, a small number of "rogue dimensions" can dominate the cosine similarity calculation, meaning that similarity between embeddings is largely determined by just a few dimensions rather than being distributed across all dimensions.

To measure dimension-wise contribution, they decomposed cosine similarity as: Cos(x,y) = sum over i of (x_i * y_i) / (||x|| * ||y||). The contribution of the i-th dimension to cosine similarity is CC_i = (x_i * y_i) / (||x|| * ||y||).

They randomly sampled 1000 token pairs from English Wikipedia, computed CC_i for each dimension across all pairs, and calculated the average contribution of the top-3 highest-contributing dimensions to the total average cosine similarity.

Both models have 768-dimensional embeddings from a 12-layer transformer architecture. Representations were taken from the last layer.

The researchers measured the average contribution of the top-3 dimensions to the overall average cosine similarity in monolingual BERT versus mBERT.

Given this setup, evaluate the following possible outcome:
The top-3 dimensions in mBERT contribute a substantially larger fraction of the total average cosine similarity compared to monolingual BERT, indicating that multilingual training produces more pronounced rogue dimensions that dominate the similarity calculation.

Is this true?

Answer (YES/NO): NO